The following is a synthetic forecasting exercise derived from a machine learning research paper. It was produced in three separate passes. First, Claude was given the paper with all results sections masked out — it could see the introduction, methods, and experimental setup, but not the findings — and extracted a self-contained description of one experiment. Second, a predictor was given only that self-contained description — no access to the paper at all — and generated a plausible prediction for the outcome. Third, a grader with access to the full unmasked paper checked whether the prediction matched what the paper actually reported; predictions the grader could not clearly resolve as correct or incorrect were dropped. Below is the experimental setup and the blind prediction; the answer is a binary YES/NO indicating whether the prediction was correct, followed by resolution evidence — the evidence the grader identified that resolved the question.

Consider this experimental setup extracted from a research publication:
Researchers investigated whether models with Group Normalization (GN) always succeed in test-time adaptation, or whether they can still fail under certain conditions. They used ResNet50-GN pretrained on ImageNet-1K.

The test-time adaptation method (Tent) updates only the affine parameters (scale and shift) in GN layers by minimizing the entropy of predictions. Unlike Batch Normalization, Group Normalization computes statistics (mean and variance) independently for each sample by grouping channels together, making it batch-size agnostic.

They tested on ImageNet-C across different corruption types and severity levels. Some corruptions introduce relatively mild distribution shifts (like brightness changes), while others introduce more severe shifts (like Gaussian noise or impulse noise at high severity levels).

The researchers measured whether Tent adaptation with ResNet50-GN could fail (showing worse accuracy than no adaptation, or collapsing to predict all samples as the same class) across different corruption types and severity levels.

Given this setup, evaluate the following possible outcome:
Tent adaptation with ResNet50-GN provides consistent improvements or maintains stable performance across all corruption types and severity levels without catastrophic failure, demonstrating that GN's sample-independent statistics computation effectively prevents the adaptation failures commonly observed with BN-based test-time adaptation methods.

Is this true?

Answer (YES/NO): NO